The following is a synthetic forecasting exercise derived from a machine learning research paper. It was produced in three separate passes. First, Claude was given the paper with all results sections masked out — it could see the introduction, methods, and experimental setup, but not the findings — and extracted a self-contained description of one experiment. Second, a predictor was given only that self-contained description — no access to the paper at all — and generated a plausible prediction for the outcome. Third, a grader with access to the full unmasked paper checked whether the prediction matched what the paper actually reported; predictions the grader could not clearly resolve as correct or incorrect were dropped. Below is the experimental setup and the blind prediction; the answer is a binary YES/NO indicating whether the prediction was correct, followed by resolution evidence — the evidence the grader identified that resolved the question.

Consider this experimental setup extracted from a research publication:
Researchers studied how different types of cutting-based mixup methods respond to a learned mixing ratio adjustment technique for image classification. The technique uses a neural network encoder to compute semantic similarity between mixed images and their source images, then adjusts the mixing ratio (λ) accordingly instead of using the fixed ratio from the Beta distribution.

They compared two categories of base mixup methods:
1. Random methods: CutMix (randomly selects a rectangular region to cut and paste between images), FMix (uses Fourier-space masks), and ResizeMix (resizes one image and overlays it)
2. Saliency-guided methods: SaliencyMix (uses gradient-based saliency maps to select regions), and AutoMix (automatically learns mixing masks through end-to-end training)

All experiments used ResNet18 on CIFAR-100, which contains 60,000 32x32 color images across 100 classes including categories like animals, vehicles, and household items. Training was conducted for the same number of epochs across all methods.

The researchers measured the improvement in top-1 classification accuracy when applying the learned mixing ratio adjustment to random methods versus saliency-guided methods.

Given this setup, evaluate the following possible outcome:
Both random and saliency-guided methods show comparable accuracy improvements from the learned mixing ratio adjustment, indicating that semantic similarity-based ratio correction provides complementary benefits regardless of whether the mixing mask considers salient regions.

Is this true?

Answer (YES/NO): NO